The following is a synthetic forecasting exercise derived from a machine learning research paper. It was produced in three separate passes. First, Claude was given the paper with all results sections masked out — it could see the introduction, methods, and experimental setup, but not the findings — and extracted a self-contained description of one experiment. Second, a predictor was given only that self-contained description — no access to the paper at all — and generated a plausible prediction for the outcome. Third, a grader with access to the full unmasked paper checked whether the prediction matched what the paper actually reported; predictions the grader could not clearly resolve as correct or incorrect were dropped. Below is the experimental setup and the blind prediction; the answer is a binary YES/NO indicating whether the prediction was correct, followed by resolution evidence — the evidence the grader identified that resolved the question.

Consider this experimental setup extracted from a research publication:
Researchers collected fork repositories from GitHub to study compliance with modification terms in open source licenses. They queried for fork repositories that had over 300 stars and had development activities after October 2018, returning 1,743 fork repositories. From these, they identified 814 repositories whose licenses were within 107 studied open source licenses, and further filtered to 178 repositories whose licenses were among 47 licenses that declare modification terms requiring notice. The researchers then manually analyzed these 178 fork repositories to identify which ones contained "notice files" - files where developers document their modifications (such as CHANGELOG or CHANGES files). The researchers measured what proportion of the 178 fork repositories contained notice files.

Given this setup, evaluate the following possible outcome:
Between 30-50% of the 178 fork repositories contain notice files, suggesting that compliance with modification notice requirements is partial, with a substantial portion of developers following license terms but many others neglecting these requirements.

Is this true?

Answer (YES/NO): YES